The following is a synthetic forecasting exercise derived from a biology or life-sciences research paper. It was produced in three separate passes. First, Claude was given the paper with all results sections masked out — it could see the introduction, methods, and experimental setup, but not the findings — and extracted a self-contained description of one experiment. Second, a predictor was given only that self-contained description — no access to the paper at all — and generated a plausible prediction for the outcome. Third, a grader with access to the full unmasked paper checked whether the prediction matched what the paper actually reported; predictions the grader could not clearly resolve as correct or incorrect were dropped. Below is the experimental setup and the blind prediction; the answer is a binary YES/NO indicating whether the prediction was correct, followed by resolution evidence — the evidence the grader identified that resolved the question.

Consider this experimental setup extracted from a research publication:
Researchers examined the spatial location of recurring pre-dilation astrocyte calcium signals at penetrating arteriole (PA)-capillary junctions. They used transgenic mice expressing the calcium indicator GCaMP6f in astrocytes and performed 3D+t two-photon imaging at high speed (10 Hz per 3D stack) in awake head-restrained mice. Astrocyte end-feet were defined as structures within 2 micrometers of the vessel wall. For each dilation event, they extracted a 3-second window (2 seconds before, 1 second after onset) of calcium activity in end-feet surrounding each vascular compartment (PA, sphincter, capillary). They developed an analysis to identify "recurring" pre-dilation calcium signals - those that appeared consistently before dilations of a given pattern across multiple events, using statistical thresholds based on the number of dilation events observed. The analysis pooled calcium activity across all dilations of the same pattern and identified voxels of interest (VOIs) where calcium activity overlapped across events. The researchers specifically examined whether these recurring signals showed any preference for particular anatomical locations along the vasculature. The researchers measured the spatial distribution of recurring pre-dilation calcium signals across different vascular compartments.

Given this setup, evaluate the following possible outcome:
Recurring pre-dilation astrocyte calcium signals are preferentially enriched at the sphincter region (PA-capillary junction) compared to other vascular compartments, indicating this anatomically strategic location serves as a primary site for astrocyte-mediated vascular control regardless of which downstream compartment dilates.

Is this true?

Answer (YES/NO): YES